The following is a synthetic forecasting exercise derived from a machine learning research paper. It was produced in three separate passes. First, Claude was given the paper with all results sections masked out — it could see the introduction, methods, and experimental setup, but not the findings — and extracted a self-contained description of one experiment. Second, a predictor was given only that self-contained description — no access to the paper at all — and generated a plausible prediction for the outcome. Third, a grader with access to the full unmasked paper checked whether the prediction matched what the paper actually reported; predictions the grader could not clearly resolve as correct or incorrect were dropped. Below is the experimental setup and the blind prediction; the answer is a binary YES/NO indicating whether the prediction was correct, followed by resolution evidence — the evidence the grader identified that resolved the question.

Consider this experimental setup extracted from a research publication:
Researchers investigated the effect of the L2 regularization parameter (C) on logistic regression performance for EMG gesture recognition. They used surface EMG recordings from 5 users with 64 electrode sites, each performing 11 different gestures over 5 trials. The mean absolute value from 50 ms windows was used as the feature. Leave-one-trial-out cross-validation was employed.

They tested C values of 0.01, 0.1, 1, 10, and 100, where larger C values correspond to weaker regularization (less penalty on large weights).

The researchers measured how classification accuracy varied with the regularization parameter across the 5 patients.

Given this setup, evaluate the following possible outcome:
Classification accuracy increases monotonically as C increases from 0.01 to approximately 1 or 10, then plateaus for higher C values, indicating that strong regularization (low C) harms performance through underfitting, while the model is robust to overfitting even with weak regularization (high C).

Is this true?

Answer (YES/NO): YES